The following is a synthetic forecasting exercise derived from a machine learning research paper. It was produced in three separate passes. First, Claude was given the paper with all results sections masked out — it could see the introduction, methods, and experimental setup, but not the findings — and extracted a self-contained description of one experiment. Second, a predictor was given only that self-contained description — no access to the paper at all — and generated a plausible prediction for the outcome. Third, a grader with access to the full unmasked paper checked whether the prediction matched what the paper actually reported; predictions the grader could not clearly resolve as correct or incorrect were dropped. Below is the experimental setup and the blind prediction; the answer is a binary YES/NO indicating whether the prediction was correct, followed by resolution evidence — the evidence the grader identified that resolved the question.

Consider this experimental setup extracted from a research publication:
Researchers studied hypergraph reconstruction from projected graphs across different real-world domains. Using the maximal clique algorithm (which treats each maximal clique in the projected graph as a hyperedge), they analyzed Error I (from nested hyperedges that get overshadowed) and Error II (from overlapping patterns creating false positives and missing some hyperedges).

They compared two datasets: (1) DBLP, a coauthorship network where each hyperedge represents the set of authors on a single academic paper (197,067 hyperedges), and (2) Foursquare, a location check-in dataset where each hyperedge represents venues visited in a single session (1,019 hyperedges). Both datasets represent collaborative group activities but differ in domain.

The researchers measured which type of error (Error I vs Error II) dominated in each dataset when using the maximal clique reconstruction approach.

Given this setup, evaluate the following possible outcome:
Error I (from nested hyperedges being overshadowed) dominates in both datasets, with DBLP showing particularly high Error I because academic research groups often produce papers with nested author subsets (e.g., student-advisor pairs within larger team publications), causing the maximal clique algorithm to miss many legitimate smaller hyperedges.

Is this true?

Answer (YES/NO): NO